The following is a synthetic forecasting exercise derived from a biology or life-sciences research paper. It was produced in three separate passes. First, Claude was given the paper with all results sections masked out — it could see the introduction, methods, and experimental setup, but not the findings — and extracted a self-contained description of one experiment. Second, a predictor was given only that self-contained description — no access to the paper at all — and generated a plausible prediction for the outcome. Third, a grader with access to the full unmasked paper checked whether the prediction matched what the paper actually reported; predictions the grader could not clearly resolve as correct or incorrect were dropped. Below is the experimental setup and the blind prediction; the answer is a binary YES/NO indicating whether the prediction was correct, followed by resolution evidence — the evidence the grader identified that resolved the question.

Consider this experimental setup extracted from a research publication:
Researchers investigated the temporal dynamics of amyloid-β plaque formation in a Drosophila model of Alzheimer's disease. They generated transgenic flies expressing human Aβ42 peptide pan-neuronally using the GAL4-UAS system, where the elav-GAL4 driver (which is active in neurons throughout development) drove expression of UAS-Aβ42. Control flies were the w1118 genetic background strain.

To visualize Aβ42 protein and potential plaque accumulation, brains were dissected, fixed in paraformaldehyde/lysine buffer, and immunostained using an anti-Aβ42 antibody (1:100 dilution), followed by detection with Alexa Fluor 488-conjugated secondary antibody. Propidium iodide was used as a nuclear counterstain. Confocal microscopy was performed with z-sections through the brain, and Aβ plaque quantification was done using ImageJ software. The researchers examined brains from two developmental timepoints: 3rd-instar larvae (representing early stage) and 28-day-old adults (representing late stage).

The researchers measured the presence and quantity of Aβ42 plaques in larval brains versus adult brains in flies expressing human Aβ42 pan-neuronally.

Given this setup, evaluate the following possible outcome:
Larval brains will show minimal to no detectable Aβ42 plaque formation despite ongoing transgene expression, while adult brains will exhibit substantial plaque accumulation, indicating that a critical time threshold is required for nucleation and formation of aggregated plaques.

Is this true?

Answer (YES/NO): YES